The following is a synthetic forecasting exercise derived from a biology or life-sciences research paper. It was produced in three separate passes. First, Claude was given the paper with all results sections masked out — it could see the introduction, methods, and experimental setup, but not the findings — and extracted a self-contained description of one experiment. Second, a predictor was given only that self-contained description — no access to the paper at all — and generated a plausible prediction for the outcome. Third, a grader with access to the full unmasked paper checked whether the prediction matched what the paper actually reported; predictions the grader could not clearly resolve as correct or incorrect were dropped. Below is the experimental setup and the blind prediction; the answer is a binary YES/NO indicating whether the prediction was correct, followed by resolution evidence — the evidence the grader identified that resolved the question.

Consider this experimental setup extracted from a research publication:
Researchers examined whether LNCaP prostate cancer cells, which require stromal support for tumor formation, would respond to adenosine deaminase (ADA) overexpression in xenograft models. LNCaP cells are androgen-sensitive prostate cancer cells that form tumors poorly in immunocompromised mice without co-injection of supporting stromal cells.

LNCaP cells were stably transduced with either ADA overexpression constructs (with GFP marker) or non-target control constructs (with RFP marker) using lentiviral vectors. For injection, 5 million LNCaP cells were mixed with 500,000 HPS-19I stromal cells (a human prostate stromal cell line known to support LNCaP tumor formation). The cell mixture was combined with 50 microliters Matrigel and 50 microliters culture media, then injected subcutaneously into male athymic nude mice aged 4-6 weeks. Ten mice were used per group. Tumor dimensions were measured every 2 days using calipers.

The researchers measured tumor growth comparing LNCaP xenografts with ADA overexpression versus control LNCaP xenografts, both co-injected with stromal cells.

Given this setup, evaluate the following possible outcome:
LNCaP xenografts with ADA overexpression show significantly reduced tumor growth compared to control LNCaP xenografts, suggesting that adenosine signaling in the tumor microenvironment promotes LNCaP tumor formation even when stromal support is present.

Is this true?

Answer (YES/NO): NO